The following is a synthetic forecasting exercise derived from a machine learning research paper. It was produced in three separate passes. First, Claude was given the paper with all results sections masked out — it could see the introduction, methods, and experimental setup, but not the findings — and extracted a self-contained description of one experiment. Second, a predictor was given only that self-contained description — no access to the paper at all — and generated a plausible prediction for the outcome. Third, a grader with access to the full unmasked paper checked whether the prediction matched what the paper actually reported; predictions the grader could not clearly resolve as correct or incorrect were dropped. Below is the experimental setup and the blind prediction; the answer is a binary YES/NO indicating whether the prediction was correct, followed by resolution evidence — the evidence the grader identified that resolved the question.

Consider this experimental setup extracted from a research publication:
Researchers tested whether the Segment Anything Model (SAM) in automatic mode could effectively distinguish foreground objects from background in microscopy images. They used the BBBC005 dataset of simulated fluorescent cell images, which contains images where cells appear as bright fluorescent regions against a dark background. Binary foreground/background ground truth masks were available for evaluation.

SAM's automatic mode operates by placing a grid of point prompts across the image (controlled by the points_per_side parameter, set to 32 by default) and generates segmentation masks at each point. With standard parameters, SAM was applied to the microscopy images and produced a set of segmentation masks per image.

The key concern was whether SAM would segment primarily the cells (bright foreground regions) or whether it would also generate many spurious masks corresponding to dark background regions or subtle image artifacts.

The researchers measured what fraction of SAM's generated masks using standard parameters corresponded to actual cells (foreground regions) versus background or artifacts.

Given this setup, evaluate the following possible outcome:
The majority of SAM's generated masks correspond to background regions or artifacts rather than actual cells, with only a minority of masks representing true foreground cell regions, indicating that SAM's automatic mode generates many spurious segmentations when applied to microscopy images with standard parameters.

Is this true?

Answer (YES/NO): NO